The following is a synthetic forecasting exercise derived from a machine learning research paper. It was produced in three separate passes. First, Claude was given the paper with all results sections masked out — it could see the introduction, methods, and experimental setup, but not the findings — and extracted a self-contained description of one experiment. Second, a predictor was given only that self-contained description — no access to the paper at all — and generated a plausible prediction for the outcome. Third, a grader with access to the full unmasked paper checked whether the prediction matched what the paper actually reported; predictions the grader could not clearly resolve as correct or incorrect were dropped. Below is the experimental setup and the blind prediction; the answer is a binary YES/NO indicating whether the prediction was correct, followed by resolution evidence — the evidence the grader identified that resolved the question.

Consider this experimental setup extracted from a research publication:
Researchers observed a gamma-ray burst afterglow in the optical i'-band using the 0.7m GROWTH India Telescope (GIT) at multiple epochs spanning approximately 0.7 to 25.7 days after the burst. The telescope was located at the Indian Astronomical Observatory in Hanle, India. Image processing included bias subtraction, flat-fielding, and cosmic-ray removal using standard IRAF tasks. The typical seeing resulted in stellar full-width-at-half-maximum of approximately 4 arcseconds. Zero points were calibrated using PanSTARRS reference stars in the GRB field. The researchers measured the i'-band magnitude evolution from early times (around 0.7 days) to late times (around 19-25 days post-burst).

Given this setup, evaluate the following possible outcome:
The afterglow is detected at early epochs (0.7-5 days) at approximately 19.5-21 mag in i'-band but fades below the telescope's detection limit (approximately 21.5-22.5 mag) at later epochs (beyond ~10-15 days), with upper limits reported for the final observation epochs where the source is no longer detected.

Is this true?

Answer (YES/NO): NO